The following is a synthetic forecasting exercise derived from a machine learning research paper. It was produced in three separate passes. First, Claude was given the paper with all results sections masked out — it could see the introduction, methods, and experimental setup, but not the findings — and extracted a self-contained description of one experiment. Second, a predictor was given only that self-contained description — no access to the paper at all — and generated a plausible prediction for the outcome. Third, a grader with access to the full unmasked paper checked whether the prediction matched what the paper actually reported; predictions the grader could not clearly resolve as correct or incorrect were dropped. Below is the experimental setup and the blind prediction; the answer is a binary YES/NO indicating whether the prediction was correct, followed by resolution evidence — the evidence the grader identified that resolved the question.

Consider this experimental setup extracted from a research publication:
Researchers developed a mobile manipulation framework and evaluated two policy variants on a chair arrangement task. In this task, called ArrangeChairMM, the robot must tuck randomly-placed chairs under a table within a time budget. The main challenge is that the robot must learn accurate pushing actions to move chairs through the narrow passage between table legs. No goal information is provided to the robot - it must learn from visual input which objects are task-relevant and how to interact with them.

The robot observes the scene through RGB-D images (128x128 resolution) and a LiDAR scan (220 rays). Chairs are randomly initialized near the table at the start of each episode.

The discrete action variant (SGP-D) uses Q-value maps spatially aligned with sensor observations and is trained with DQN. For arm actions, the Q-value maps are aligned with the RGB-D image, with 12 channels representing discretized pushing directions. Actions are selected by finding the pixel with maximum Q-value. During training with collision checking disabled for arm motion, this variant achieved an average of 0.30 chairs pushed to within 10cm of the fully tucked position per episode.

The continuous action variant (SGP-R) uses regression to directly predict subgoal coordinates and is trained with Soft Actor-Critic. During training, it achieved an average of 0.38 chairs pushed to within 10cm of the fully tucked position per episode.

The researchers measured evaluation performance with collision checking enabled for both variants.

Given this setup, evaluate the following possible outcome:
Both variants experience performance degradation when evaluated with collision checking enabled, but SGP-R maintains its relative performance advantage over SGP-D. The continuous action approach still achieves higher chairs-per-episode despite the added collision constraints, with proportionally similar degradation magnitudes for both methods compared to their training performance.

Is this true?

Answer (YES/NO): NO